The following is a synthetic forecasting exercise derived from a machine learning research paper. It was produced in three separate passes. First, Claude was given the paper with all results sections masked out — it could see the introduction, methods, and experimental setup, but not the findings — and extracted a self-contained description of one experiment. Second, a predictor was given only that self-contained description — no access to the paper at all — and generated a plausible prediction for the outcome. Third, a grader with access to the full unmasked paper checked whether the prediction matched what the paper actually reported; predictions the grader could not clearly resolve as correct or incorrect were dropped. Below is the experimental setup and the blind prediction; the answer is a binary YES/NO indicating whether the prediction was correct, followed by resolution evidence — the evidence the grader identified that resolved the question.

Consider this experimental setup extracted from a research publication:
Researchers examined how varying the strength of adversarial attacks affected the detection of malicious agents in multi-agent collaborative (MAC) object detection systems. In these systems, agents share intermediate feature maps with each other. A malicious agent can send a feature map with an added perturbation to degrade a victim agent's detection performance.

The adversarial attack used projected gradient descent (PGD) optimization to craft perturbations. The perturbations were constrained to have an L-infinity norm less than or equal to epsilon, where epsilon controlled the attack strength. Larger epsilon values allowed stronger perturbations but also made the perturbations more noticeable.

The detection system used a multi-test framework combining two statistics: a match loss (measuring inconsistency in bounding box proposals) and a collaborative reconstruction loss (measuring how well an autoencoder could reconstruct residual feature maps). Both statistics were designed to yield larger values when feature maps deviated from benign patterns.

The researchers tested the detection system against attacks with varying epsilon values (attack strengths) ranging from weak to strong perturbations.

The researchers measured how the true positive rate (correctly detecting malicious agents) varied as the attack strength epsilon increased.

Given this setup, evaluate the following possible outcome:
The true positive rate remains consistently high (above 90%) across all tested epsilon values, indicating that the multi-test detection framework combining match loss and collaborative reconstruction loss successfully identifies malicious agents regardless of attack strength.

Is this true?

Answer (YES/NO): NO